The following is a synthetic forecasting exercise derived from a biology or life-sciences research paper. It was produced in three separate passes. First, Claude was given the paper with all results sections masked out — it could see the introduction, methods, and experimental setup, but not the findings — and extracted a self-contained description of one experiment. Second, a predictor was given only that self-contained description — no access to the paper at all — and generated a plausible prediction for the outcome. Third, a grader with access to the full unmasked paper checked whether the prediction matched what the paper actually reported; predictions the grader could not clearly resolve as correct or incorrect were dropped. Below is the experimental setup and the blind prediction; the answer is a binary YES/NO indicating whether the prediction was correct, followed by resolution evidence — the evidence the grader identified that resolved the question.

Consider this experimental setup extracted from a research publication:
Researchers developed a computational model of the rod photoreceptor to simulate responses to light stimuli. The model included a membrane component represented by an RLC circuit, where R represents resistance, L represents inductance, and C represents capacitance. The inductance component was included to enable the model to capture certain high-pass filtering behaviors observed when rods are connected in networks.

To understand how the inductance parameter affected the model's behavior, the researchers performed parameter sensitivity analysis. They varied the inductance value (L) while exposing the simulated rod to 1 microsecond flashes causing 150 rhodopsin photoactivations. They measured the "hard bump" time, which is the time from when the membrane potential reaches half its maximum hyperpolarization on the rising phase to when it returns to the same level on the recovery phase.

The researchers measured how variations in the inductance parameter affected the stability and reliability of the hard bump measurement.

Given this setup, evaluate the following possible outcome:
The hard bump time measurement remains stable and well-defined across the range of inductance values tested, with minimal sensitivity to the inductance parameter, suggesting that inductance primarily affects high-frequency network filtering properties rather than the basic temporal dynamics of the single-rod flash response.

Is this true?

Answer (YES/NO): NO